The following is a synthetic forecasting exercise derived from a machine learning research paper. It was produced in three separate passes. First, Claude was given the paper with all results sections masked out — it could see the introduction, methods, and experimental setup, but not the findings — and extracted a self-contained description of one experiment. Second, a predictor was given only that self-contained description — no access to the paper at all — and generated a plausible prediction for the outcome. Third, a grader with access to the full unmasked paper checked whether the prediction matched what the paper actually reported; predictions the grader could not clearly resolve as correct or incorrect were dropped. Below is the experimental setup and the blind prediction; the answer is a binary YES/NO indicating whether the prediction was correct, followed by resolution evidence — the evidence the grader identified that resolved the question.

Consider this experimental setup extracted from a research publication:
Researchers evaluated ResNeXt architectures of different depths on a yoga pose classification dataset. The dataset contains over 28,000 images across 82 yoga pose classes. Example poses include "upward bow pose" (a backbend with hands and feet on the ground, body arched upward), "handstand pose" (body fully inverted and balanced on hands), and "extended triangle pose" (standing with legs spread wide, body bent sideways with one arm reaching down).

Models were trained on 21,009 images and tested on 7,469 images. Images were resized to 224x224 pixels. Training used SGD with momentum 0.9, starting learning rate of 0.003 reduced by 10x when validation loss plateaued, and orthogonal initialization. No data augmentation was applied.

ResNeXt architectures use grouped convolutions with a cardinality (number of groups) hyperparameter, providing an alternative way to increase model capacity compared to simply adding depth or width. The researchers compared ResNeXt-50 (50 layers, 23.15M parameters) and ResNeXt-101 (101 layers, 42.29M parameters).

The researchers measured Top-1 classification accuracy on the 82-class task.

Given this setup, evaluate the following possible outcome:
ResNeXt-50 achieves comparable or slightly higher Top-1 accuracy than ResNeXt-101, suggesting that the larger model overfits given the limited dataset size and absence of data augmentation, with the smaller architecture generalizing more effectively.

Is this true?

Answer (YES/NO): YES